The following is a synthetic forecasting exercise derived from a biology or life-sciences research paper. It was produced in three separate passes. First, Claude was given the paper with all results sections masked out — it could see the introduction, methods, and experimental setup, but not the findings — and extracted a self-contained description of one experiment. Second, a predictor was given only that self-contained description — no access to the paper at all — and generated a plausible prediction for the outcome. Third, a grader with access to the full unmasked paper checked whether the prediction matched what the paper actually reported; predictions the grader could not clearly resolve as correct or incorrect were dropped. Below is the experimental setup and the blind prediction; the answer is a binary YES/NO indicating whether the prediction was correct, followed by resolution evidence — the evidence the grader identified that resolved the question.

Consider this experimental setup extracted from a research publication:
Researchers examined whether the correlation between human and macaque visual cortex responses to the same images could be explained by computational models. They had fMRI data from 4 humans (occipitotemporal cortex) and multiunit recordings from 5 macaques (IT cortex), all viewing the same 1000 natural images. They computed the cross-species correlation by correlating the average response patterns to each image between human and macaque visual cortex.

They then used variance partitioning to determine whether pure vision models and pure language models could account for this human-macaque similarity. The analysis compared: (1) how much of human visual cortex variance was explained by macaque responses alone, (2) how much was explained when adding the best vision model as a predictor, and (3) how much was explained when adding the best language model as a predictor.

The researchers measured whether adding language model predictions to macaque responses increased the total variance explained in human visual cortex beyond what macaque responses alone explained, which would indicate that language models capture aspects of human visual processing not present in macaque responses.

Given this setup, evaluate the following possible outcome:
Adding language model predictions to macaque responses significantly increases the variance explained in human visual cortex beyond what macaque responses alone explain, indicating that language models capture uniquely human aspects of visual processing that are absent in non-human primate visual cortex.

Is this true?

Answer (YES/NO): NO